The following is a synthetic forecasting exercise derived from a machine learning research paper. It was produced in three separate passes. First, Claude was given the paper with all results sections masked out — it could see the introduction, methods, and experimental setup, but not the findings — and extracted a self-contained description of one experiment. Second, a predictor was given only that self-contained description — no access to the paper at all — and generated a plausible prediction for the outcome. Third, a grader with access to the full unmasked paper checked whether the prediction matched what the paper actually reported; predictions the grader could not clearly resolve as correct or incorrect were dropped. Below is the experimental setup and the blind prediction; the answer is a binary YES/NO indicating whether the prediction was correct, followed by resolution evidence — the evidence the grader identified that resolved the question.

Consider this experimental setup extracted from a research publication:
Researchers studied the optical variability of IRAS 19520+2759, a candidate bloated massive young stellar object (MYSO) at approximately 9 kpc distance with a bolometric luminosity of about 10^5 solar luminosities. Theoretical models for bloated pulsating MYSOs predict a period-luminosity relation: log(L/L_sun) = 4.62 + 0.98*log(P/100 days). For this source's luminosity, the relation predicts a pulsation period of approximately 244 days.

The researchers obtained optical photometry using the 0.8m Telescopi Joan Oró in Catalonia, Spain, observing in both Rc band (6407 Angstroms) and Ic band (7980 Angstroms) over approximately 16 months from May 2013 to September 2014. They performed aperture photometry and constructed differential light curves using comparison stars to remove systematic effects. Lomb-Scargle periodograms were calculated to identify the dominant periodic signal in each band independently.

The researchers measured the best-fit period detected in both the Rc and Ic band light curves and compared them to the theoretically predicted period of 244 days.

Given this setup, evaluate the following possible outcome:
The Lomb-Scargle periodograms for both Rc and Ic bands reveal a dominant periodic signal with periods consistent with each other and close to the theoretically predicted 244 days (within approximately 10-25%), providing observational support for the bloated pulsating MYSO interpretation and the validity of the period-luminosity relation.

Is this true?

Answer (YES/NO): YES